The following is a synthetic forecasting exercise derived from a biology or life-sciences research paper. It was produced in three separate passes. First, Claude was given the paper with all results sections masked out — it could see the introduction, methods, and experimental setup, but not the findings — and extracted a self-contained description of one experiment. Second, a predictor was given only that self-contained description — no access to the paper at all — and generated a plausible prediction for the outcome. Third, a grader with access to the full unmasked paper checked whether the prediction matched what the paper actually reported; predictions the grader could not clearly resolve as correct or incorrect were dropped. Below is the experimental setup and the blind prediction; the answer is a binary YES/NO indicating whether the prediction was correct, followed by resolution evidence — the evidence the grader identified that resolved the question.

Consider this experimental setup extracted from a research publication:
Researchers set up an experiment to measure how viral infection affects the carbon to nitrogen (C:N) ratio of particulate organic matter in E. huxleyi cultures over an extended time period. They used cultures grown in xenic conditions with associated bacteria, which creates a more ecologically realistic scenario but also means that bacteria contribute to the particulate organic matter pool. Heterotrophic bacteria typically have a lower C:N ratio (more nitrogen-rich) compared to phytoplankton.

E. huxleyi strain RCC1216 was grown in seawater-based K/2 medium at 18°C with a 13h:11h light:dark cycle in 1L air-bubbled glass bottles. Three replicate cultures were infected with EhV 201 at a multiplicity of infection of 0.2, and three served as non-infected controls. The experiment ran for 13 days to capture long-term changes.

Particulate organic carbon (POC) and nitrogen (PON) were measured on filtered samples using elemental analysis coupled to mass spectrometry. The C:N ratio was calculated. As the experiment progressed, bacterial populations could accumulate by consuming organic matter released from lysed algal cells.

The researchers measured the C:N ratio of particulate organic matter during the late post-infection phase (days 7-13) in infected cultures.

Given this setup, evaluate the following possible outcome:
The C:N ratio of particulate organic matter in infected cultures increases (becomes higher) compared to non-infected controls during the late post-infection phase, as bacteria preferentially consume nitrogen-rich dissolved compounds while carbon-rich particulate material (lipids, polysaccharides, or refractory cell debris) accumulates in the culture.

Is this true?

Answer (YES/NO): NO